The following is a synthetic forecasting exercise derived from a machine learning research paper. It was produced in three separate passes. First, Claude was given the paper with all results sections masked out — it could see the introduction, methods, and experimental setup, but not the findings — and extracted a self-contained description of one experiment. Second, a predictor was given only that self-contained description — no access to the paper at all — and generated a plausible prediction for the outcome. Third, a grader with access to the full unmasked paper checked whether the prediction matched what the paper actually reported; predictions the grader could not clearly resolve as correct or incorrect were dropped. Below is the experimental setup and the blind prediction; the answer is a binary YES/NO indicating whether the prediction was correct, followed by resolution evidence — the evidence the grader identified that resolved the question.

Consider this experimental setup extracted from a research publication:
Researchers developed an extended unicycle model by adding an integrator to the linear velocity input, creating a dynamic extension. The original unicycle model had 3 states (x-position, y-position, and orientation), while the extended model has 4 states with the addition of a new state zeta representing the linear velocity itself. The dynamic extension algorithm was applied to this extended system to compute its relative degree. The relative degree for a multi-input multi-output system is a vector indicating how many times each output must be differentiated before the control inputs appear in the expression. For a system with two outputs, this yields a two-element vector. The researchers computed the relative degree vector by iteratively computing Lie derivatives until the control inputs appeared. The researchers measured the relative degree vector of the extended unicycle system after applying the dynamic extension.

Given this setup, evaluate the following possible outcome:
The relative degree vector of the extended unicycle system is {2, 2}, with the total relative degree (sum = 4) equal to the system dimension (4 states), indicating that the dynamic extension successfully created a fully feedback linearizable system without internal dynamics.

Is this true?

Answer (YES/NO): YES